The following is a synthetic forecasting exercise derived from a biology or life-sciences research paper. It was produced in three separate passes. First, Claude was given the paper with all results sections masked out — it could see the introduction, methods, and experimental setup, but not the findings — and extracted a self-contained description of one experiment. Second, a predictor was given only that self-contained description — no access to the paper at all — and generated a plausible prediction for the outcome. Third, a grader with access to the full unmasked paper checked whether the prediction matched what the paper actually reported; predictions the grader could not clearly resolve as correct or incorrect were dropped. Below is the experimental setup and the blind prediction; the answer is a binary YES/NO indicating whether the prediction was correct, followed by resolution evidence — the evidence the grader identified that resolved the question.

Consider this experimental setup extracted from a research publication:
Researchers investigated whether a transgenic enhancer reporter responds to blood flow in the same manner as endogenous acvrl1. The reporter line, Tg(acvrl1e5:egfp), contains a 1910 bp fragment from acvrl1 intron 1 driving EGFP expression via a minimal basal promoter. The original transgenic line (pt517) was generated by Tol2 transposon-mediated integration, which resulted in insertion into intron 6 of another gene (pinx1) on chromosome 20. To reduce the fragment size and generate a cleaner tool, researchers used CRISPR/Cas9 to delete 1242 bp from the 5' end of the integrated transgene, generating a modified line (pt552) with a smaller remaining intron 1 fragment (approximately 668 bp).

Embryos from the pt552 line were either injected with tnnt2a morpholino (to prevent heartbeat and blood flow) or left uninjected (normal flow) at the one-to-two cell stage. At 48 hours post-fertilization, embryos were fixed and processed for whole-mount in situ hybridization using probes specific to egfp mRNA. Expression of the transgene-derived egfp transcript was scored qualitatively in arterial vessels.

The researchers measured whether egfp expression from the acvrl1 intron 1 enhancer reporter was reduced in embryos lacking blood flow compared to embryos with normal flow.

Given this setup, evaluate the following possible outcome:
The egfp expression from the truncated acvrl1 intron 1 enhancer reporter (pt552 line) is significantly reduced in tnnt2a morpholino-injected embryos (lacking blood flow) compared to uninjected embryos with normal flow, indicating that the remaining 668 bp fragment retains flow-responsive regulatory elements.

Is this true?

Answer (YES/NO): YES